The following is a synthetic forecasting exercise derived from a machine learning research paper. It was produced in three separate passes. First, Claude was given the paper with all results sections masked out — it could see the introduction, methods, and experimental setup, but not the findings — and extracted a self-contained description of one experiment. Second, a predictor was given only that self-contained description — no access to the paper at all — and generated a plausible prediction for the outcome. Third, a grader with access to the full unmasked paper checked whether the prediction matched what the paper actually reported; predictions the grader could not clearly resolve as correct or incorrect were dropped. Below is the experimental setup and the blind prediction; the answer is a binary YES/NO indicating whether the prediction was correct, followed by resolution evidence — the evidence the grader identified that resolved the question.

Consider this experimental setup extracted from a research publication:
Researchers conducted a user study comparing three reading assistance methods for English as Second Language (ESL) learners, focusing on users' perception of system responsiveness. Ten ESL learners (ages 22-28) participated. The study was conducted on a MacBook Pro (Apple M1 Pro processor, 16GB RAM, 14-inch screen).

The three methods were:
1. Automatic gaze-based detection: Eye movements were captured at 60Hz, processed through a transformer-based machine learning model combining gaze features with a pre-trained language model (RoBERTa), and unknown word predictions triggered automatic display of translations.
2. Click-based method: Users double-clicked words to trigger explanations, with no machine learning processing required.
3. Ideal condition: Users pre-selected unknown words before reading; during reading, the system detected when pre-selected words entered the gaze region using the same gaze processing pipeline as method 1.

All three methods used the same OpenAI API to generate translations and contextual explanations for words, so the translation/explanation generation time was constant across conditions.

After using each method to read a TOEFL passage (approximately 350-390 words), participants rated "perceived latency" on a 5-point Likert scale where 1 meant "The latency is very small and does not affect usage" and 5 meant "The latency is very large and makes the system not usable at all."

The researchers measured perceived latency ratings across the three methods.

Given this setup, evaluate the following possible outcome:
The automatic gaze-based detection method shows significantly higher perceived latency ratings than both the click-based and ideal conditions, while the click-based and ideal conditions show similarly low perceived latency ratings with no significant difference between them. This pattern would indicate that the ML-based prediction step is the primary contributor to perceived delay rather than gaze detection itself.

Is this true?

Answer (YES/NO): NO